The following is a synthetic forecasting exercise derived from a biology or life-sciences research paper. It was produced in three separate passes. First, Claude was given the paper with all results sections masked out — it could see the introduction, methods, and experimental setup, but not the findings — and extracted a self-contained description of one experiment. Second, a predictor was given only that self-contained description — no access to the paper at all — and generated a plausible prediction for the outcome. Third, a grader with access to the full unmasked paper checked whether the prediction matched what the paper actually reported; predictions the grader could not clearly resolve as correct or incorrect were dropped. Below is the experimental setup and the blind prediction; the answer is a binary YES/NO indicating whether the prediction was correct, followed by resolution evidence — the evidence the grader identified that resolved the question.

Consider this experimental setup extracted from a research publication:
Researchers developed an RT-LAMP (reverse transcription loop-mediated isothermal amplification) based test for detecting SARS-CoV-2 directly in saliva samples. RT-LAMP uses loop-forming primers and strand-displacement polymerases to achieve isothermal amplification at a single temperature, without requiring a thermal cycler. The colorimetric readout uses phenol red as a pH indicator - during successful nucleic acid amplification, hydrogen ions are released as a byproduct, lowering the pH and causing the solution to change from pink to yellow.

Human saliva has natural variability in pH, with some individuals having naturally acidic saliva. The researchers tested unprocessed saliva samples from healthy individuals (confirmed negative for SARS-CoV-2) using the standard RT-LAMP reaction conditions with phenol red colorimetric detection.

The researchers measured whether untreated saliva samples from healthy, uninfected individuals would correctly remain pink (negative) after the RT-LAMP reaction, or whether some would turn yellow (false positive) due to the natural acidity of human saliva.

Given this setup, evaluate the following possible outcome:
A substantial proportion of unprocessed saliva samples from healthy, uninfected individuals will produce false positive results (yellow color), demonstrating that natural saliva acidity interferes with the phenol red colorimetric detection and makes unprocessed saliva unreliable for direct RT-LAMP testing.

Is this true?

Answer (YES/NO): YES